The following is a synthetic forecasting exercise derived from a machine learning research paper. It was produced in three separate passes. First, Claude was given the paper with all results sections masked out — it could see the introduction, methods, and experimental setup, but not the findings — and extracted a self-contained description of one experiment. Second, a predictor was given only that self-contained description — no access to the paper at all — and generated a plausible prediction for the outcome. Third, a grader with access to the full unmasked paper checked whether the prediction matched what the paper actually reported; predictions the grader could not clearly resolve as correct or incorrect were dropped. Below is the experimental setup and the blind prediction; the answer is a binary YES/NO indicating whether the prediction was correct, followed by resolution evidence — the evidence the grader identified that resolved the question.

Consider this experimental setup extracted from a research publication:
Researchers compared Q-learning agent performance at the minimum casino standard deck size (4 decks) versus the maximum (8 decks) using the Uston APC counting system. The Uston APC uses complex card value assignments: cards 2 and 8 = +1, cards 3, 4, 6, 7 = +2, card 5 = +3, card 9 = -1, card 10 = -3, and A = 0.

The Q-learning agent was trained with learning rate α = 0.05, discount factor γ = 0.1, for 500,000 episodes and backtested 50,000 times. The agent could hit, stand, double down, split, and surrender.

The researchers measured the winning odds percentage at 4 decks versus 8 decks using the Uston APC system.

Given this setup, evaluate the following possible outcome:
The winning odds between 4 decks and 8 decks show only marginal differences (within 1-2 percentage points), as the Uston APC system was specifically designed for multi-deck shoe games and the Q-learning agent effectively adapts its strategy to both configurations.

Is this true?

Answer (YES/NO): YES